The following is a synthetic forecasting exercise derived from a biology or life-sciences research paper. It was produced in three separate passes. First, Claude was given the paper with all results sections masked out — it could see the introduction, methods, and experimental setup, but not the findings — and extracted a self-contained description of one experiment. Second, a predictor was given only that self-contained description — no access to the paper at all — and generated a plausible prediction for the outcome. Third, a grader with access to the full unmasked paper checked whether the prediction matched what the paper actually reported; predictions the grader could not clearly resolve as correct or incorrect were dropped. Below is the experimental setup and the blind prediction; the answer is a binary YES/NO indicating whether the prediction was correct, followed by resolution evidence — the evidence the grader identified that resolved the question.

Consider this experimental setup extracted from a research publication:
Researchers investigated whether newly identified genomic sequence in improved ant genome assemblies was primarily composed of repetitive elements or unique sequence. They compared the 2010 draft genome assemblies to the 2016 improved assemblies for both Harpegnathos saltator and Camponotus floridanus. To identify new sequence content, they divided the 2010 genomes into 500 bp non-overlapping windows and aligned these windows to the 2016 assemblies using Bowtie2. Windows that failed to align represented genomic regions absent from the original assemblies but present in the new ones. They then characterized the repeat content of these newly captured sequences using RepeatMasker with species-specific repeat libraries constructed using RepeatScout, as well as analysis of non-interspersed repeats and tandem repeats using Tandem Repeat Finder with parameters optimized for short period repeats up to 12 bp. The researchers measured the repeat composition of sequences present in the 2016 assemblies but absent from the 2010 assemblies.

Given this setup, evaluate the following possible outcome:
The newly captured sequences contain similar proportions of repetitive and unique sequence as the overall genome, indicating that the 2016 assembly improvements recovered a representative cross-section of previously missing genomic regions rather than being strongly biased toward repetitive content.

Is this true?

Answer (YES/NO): NO